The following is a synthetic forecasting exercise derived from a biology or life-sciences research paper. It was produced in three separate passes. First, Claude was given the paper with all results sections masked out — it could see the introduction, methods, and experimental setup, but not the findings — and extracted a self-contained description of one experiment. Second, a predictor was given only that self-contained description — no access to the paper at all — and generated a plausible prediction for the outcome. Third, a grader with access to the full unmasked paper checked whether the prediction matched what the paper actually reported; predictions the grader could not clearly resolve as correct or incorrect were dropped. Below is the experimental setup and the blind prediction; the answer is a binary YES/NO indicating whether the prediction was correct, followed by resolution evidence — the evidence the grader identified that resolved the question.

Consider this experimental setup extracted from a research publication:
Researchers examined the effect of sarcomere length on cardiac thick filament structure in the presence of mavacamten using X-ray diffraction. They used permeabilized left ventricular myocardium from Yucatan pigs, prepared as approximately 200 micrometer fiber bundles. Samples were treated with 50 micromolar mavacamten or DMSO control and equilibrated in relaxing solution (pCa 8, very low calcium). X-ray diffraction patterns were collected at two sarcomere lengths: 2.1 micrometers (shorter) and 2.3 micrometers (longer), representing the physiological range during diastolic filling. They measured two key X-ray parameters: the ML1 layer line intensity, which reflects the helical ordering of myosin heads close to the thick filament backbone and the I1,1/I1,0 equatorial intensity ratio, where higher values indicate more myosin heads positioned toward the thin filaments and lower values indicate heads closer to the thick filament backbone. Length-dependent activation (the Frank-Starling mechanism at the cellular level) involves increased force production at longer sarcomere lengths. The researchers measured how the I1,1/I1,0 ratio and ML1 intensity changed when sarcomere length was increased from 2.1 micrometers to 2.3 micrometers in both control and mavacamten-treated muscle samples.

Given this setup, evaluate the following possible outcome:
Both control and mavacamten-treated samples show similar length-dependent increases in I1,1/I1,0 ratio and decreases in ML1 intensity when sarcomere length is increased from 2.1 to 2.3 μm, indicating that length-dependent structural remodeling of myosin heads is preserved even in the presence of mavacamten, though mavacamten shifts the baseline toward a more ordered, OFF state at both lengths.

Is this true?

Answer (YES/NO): YES